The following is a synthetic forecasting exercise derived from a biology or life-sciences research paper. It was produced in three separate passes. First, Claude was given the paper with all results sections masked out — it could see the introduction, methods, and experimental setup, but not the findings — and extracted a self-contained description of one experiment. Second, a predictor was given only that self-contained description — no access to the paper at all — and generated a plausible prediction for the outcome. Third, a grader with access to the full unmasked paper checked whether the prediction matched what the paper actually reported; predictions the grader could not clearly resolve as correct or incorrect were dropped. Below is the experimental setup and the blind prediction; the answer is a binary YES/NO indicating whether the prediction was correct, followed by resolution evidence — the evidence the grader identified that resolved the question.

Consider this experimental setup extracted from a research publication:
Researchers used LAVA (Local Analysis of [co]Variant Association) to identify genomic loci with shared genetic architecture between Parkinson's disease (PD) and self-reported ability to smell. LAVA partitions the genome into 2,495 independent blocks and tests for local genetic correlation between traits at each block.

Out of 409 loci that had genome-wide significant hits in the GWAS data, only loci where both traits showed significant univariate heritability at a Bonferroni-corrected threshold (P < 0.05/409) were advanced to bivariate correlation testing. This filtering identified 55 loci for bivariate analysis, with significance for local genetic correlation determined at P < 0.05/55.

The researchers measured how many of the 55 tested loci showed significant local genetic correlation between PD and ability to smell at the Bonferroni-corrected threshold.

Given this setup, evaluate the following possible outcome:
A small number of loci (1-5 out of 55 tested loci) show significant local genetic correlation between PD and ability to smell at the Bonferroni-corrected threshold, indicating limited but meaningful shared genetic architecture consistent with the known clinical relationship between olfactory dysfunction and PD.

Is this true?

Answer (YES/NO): YES